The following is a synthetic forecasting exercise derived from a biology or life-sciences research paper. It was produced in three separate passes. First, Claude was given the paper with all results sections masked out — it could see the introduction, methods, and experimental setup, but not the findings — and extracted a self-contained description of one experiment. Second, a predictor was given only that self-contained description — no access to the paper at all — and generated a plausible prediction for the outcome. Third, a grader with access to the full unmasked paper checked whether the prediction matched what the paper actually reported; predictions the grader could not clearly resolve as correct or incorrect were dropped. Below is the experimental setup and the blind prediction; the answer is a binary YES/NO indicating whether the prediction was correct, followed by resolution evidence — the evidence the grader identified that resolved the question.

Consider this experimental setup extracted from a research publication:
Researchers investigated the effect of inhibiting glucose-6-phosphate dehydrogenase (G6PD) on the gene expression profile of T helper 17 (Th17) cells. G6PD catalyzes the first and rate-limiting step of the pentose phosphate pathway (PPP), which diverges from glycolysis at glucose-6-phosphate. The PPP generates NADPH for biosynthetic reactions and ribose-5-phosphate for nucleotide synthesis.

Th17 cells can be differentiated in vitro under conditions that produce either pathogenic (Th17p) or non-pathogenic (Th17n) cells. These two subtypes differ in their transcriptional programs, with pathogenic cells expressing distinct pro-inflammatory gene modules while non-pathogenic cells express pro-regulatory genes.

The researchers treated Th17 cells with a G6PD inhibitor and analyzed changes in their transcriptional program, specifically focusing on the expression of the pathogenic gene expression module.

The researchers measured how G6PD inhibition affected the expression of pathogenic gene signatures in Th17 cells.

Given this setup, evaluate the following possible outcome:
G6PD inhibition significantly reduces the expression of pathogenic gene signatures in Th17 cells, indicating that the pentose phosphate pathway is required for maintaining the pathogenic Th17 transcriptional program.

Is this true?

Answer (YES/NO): YES